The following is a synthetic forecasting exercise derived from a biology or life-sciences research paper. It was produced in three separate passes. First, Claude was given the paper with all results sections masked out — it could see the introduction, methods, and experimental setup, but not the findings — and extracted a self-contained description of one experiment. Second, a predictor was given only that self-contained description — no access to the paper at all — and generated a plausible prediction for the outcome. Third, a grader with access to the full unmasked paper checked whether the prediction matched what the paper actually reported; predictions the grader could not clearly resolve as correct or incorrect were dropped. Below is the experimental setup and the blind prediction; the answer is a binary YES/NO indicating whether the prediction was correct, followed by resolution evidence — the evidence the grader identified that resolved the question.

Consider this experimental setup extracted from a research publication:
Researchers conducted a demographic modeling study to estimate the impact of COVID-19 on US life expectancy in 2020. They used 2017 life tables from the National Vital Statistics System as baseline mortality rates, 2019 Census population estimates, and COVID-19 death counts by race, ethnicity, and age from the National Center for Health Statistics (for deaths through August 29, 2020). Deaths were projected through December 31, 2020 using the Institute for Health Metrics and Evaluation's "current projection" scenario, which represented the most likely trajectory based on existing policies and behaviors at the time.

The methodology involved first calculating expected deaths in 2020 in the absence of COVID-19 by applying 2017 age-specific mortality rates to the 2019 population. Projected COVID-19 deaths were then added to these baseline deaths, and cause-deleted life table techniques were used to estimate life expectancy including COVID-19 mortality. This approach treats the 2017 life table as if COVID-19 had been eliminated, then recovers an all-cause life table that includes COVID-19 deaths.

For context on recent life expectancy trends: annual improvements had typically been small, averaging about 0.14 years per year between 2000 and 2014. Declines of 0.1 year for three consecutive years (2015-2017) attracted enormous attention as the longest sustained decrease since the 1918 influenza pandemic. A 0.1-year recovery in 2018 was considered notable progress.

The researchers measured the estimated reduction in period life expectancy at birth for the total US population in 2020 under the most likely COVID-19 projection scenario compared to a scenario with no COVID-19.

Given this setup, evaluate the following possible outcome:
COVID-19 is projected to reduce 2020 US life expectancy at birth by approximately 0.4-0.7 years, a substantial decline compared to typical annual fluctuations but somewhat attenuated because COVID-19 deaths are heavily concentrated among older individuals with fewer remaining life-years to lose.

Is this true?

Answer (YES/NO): NO